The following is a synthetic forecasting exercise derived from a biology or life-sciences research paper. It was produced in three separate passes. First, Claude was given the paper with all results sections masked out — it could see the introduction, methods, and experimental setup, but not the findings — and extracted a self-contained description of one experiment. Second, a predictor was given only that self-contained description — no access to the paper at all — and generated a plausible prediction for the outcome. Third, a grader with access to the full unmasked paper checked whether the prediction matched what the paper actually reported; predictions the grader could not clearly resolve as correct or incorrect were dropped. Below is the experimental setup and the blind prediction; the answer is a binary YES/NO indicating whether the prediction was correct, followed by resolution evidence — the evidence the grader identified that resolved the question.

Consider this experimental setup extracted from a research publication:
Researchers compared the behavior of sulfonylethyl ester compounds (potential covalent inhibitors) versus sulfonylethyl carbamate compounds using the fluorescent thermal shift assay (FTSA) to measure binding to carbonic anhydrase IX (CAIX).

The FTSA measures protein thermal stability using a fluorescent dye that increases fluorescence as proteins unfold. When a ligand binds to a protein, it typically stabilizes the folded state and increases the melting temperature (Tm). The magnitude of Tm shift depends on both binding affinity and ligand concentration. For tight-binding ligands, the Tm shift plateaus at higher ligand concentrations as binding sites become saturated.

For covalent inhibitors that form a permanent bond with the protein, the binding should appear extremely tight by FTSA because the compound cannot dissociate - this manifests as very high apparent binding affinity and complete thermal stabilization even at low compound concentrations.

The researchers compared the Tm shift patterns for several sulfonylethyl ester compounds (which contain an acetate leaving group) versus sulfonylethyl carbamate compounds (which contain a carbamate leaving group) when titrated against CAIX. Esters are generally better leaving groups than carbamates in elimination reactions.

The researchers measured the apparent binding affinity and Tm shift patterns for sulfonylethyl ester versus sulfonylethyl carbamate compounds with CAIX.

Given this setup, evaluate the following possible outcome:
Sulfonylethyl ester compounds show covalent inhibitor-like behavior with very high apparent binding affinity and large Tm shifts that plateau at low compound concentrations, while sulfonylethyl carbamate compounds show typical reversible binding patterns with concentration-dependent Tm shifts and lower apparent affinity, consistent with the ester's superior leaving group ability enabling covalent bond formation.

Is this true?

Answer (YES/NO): NO